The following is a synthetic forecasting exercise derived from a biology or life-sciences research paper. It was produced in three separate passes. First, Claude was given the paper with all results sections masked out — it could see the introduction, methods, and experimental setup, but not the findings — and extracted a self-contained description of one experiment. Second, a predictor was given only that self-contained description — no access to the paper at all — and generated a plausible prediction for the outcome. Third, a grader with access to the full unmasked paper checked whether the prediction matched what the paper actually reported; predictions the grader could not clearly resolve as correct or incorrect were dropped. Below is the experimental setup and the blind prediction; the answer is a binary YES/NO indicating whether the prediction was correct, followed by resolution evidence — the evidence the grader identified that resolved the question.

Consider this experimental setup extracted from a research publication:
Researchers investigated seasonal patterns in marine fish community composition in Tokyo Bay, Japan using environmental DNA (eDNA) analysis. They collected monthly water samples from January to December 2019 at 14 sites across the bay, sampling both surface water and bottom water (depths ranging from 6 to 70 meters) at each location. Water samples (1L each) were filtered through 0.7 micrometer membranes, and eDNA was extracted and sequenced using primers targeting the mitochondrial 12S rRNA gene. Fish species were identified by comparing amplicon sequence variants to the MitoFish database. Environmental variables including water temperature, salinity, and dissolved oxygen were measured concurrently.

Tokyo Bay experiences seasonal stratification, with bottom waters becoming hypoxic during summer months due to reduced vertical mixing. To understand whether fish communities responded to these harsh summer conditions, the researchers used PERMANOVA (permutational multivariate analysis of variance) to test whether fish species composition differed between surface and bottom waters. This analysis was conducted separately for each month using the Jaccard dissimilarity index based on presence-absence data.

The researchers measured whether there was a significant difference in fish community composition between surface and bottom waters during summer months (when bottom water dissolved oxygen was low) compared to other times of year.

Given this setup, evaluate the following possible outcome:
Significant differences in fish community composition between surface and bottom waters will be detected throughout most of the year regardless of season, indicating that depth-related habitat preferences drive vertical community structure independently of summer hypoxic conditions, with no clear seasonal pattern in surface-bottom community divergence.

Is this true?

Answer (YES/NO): NO